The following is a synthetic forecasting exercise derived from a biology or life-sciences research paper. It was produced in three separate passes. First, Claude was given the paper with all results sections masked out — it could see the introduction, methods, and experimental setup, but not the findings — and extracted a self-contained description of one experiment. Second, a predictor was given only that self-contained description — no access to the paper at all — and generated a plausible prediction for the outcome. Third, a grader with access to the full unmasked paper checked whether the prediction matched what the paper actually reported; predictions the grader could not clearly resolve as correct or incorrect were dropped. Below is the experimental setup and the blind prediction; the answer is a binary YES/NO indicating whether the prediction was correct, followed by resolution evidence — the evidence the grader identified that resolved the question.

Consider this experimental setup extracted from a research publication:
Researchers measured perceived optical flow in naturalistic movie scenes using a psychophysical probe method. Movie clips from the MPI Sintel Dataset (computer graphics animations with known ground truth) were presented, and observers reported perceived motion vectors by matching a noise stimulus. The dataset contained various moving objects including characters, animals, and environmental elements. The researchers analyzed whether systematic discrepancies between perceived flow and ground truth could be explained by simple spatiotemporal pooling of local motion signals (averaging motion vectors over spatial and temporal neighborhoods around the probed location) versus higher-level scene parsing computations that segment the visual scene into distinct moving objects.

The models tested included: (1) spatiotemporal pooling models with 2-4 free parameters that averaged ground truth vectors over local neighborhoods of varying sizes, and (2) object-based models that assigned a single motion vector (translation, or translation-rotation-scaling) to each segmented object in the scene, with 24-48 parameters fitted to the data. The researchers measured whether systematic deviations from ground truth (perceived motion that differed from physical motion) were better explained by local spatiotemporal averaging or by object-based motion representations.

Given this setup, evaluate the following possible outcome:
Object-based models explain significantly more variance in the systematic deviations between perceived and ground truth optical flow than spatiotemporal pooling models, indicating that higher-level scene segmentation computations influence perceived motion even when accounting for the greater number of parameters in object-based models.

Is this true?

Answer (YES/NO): YES